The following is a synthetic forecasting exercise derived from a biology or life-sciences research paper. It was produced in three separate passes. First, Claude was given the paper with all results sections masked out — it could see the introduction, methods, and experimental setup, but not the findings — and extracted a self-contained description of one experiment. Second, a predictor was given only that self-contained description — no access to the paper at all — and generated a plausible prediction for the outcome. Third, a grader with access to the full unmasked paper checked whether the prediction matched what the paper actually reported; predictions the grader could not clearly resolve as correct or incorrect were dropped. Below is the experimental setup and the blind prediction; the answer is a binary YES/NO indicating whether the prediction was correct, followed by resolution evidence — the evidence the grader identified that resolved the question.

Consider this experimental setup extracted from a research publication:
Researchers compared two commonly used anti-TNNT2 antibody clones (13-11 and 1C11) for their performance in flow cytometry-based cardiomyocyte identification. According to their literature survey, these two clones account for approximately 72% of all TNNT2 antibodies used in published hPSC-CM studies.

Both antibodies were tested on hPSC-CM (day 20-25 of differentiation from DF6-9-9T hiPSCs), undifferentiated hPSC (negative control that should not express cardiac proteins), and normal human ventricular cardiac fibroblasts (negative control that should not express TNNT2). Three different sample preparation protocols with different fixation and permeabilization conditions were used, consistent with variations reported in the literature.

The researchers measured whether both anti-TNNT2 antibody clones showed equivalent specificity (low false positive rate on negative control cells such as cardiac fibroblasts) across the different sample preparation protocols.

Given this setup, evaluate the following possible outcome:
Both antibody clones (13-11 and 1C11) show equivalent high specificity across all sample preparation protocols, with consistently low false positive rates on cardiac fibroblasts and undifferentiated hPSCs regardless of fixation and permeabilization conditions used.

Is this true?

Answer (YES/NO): NO